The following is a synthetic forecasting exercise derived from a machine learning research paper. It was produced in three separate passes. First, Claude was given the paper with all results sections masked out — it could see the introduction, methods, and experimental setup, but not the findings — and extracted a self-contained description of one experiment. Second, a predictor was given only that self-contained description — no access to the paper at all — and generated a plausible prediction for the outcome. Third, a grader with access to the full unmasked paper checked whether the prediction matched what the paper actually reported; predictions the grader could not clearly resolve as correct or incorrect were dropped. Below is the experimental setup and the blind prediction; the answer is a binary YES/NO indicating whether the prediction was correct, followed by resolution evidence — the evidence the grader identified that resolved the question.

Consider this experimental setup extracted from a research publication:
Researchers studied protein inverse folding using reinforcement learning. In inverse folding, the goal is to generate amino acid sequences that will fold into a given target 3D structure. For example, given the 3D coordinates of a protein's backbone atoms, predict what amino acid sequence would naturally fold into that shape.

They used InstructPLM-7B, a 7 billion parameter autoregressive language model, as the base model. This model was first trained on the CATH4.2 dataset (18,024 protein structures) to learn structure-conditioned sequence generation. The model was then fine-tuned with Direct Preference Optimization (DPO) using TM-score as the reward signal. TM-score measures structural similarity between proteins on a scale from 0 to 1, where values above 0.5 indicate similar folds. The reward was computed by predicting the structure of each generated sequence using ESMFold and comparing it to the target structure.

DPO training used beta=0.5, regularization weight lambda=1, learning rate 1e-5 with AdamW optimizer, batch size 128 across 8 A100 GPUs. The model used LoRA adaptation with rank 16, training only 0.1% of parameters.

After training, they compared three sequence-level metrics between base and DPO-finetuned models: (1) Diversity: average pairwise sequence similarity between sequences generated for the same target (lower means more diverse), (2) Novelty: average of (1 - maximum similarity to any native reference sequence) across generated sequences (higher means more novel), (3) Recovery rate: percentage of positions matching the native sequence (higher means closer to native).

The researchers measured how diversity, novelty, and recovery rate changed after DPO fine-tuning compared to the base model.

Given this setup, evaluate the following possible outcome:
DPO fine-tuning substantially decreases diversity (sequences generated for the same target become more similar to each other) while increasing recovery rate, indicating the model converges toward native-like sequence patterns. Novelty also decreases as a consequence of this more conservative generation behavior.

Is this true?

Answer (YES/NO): NO